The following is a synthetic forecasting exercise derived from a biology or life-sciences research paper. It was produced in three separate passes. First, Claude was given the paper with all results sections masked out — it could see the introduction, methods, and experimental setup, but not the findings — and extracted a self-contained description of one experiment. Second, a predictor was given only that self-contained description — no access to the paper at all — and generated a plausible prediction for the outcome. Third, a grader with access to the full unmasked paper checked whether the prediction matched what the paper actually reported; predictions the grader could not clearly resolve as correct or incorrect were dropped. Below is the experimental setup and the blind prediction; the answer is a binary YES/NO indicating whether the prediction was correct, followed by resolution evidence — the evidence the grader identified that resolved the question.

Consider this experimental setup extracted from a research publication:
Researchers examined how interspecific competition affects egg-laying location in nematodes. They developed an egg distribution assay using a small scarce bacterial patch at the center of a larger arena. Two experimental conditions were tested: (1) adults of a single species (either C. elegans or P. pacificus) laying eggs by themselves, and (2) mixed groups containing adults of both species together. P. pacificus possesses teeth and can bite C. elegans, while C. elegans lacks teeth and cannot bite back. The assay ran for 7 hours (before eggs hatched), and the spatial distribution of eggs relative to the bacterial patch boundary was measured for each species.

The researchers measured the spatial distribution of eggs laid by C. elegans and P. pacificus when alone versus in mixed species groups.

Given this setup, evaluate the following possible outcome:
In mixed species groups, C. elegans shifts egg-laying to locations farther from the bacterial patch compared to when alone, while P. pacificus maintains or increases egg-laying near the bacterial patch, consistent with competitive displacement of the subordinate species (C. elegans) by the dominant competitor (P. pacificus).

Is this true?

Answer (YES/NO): YES